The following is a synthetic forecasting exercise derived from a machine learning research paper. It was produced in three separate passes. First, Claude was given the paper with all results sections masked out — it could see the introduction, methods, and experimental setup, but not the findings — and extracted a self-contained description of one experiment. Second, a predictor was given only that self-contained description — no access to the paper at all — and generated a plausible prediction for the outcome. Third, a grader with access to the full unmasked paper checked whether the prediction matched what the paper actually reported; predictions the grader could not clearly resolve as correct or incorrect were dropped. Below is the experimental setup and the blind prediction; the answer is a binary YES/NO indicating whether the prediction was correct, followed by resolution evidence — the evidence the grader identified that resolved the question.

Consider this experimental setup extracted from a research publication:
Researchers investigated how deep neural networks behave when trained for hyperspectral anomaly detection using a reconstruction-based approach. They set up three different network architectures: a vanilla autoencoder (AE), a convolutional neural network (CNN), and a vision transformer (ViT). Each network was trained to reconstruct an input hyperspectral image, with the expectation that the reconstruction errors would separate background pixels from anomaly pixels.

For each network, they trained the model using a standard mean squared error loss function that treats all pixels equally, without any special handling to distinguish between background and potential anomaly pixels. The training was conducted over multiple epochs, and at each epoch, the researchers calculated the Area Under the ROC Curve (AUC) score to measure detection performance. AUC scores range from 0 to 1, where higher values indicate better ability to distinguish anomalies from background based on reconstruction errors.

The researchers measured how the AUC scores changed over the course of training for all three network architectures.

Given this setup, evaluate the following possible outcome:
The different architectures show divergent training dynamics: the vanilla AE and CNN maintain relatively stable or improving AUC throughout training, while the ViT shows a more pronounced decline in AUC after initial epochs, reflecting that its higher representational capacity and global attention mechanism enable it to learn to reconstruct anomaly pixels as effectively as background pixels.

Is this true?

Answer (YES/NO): NO